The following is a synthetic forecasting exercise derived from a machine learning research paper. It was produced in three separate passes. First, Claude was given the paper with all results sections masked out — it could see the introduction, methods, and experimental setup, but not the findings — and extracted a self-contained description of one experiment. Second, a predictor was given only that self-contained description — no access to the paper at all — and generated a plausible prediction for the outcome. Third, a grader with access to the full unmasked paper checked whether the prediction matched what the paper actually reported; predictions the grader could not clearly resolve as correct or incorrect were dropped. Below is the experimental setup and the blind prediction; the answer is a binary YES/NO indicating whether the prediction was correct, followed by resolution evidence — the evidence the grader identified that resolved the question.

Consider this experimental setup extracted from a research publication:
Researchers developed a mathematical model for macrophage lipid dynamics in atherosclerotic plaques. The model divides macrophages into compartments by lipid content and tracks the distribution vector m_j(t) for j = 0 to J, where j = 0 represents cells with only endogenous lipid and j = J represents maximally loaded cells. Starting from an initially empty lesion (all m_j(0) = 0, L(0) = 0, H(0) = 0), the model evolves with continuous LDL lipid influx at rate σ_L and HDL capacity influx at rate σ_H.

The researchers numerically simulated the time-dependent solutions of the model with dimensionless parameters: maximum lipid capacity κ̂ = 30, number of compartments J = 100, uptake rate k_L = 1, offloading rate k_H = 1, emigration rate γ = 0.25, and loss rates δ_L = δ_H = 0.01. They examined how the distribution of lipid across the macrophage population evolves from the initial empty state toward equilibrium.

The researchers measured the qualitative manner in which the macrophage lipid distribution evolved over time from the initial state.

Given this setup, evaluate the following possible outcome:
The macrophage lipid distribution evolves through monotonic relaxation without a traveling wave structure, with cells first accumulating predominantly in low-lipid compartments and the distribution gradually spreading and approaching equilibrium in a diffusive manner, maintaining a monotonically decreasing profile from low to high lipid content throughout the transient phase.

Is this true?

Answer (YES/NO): NO